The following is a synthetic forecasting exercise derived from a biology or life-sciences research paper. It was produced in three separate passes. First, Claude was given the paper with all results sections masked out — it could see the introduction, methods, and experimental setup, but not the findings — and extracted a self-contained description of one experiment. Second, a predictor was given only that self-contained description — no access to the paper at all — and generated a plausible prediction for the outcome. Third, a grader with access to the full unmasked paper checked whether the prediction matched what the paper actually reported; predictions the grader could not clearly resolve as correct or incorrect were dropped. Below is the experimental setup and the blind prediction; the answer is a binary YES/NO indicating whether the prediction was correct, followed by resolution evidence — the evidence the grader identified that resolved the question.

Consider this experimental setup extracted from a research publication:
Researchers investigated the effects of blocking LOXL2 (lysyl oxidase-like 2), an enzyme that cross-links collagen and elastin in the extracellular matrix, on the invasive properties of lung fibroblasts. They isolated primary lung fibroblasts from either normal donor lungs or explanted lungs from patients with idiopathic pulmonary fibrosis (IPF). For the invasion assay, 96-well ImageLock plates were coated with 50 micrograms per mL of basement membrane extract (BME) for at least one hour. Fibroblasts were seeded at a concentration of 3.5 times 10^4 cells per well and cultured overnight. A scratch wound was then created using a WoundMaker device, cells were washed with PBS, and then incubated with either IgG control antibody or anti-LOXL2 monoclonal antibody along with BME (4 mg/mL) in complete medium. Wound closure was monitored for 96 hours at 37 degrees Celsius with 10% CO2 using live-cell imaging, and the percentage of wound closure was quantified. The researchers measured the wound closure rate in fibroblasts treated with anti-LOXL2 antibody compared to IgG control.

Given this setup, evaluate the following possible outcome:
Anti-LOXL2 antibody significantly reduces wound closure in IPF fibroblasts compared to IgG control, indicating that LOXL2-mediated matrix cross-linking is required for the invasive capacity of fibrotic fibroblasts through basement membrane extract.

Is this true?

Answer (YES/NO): NO